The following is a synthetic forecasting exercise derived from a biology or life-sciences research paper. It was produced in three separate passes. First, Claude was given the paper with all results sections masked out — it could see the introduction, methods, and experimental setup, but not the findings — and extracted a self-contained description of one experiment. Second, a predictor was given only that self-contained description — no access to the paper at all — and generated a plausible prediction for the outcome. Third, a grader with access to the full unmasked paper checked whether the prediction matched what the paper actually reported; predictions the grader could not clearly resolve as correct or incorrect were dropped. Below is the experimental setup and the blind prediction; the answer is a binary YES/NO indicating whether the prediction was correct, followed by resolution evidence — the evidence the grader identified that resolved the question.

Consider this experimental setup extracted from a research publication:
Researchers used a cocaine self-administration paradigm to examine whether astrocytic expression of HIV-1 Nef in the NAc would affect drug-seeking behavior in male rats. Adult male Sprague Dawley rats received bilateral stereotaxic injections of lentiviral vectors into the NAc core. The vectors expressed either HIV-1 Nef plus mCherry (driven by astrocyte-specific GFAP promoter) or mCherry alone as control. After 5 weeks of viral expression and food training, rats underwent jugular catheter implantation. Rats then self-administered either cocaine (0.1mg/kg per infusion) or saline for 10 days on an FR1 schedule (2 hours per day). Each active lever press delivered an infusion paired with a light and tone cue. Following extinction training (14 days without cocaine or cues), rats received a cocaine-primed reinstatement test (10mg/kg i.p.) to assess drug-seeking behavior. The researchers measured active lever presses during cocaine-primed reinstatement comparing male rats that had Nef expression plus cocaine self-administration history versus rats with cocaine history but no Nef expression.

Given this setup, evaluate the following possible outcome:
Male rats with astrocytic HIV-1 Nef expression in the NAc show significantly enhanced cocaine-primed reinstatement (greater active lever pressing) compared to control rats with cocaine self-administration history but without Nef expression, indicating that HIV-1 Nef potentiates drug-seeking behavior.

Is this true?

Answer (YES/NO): YES